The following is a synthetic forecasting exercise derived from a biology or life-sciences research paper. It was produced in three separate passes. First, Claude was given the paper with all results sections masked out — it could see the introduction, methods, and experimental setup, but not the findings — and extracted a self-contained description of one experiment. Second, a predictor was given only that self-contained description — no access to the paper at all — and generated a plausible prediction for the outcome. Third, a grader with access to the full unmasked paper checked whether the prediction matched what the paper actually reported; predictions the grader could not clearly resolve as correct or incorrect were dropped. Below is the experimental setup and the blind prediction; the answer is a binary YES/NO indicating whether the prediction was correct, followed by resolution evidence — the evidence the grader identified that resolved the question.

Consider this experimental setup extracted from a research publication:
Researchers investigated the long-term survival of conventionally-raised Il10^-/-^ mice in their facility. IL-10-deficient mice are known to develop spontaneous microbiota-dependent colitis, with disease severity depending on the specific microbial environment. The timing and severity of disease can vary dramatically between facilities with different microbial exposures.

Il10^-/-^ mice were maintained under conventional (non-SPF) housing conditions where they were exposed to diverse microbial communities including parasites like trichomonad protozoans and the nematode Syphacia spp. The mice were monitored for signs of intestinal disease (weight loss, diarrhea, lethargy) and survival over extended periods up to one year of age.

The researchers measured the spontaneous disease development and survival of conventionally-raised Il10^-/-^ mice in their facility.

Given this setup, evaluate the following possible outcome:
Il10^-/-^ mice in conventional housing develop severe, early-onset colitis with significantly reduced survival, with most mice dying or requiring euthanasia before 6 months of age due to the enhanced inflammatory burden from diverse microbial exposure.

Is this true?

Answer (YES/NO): NO